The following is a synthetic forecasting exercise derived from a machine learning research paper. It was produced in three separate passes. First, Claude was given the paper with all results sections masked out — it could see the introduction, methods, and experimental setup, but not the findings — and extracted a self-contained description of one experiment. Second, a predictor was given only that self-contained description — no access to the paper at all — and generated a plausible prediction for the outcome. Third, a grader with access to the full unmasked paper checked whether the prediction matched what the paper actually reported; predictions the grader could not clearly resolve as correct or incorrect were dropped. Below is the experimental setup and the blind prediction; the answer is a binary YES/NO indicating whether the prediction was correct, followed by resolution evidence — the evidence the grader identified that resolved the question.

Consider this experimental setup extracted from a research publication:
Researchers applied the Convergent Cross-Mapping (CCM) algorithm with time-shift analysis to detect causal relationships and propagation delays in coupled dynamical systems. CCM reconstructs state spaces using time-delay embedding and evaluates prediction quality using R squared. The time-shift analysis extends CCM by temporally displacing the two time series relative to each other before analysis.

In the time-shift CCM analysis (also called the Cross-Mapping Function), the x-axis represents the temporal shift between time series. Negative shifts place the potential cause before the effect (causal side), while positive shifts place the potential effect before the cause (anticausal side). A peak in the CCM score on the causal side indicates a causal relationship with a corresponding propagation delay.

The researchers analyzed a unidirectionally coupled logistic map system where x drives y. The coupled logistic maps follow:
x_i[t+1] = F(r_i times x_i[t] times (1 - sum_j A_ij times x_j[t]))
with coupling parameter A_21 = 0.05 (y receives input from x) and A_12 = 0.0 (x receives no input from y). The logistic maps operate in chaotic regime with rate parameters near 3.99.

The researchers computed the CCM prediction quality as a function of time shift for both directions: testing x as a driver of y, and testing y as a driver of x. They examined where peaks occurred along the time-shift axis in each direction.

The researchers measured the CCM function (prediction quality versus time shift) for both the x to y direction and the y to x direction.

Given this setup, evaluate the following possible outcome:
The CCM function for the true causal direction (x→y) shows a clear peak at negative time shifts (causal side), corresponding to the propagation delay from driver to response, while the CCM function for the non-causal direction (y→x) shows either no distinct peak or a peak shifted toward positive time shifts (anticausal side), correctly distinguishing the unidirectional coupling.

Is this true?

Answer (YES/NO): NO